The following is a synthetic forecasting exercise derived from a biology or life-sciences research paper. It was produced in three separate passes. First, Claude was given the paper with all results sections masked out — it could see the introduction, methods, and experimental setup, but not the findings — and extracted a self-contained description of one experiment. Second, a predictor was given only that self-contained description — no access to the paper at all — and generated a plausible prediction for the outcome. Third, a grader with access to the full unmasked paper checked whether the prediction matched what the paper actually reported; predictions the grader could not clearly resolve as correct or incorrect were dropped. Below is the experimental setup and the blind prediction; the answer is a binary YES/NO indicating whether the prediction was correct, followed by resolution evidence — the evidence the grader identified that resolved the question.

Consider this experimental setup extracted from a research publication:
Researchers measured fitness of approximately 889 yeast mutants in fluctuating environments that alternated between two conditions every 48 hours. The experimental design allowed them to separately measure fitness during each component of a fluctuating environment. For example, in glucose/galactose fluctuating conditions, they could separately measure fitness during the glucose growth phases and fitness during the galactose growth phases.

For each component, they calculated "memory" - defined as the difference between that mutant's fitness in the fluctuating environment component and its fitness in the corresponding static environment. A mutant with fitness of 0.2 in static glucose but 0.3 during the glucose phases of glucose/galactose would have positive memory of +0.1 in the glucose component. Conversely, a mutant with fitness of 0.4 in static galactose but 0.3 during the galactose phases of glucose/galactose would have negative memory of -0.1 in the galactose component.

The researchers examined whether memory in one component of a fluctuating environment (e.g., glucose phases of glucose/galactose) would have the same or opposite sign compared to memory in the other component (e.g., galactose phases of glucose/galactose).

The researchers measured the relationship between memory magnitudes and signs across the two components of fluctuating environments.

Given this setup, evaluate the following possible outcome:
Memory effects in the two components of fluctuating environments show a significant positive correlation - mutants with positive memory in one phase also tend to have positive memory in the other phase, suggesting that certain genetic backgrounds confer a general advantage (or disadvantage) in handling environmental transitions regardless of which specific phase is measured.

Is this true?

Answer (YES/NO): NO